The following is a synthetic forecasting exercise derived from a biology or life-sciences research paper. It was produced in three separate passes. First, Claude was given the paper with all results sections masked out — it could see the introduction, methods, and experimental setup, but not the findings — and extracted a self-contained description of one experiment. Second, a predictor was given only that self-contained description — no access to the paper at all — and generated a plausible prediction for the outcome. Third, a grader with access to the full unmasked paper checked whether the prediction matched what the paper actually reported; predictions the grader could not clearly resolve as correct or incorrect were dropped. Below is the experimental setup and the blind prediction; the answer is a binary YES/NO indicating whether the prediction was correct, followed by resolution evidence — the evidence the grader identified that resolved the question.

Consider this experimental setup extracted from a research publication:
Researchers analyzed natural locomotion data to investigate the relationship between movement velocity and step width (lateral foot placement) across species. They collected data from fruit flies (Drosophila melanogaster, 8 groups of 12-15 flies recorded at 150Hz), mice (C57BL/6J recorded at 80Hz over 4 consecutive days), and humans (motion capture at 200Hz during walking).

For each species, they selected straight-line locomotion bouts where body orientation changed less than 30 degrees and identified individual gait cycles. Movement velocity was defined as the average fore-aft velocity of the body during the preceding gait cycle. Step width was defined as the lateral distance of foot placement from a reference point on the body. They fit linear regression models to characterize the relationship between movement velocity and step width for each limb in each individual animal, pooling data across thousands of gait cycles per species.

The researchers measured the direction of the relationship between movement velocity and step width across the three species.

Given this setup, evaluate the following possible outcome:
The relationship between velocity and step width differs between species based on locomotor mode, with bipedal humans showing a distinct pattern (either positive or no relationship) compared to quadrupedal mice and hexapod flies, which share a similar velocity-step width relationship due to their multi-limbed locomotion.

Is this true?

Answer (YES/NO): NO